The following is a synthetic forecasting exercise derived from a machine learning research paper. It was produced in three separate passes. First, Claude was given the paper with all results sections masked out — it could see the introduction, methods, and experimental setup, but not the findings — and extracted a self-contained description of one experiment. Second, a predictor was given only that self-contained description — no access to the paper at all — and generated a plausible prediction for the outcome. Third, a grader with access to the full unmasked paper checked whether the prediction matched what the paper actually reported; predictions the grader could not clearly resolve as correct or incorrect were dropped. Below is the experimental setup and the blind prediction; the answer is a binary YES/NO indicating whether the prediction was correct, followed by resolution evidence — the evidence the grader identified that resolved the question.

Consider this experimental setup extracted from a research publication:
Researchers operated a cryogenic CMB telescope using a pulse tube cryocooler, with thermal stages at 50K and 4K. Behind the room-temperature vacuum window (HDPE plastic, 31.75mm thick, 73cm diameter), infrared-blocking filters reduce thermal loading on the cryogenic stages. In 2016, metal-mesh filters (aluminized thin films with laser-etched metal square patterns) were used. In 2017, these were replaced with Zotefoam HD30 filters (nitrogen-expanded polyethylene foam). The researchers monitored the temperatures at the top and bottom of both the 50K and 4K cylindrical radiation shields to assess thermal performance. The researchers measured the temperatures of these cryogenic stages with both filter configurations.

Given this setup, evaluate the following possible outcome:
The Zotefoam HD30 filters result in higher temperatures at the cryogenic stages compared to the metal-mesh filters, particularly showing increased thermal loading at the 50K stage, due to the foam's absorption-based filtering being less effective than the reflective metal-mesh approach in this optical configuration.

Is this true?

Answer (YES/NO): NO